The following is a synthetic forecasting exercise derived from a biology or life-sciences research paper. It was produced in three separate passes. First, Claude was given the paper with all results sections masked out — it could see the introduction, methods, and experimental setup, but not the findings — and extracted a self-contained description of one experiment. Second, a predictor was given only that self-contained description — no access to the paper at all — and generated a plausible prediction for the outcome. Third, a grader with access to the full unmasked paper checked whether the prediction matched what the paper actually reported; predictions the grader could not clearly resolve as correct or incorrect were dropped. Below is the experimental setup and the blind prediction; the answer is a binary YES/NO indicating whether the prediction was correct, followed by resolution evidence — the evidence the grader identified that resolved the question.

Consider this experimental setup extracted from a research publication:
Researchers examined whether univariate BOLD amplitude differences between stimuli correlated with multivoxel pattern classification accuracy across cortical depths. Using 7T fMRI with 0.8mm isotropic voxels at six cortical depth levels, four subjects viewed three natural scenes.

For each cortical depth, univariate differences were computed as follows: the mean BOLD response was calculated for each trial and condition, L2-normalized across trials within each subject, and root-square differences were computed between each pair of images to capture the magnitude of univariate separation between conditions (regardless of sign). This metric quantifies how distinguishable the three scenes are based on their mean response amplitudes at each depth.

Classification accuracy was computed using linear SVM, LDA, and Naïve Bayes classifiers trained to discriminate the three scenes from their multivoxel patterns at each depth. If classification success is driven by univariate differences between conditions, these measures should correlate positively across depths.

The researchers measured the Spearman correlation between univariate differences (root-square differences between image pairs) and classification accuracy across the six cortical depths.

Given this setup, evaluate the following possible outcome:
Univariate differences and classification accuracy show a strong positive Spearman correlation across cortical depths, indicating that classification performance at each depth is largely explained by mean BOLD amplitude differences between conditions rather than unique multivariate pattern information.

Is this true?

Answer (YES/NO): NO